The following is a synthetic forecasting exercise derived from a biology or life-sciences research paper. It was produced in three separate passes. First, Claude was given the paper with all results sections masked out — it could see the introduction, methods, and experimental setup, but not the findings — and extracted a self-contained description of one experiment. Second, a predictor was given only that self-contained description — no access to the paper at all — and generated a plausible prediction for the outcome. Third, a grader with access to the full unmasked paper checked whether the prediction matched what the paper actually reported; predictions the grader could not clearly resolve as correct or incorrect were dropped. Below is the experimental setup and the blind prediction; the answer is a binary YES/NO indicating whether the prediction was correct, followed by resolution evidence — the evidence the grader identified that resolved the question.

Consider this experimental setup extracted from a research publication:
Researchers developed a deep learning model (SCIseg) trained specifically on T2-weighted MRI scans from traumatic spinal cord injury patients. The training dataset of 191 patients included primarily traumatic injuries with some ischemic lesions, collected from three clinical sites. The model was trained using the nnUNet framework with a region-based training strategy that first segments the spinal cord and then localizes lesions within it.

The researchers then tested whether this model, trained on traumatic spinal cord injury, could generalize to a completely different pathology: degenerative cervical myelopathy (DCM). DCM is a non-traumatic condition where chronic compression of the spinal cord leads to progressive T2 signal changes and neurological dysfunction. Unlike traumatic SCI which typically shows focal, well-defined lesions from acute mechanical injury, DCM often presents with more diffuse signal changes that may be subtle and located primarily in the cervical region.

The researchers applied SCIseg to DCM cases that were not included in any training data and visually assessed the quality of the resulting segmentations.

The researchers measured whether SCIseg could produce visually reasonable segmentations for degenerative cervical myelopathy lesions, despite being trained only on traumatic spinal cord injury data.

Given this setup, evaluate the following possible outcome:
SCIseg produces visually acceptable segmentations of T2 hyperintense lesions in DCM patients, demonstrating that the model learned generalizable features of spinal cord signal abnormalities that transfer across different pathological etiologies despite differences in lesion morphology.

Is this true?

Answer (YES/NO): YES